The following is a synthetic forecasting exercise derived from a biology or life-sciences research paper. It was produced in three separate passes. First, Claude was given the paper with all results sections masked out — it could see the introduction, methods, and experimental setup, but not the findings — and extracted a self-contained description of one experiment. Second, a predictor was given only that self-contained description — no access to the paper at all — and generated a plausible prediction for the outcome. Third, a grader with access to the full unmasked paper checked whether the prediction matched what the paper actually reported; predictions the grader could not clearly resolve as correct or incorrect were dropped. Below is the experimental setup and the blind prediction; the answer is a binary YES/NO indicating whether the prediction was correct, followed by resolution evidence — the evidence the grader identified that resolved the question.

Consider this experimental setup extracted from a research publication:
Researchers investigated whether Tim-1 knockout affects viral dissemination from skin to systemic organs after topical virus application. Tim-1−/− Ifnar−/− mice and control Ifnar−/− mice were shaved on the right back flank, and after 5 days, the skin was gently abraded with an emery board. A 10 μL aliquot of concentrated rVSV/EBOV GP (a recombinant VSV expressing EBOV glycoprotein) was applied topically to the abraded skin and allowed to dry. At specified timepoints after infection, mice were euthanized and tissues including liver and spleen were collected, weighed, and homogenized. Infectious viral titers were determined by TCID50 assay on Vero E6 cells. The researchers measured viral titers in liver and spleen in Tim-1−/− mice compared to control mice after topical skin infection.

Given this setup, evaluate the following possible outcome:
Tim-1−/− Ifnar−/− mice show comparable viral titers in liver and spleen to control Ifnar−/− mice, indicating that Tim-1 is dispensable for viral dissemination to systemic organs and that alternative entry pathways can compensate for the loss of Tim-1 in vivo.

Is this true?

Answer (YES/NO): NO